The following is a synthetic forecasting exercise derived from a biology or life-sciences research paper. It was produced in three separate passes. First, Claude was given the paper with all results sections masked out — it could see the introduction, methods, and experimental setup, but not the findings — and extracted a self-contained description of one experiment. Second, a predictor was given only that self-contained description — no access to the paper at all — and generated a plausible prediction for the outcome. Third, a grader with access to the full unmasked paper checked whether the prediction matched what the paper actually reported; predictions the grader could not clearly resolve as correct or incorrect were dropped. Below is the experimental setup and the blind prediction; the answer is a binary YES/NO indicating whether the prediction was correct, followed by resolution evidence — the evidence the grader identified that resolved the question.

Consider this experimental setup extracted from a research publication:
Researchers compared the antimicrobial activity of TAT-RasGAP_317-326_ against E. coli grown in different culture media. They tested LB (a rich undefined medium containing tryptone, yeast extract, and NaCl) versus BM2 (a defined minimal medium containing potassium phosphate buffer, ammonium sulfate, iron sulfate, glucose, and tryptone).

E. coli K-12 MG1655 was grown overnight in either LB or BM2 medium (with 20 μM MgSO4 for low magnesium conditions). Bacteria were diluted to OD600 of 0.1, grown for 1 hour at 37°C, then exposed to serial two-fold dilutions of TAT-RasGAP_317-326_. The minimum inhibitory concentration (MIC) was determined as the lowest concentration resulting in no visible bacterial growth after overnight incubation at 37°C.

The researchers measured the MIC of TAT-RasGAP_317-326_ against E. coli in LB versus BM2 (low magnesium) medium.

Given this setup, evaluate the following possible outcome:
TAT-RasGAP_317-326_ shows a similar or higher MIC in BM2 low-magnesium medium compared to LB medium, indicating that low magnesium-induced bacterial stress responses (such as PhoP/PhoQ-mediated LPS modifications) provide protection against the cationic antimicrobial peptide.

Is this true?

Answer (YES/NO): NO